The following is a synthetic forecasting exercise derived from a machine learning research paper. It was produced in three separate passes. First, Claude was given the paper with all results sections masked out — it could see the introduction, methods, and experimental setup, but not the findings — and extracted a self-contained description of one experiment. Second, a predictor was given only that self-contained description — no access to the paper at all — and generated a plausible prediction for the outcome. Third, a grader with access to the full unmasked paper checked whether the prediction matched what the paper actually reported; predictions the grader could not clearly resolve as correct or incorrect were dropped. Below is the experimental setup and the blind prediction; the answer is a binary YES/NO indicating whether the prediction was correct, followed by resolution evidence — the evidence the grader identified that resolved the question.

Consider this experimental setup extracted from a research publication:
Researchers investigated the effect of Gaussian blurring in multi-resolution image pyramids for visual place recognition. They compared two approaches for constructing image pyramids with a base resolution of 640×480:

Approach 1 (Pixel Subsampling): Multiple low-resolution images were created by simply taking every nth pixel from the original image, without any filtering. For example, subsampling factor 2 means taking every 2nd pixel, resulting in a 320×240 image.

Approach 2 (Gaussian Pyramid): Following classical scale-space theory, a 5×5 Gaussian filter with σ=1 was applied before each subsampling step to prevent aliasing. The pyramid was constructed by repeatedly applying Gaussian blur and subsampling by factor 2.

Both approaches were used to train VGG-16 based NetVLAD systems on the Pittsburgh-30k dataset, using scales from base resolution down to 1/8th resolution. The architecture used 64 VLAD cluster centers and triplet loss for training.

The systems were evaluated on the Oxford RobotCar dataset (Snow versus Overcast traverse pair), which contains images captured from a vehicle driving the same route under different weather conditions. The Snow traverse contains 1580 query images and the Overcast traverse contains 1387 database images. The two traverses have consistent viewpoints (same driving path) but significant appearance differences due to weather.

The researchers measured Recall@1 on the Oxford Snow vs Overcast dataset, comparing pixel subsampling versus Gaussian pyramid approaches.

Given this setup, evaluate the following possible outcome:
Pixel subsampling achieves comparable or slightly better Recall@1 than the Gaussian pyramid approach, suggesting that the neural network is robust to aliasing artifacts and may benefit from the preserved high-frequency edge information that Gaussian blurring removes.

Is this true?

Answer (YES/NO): NO